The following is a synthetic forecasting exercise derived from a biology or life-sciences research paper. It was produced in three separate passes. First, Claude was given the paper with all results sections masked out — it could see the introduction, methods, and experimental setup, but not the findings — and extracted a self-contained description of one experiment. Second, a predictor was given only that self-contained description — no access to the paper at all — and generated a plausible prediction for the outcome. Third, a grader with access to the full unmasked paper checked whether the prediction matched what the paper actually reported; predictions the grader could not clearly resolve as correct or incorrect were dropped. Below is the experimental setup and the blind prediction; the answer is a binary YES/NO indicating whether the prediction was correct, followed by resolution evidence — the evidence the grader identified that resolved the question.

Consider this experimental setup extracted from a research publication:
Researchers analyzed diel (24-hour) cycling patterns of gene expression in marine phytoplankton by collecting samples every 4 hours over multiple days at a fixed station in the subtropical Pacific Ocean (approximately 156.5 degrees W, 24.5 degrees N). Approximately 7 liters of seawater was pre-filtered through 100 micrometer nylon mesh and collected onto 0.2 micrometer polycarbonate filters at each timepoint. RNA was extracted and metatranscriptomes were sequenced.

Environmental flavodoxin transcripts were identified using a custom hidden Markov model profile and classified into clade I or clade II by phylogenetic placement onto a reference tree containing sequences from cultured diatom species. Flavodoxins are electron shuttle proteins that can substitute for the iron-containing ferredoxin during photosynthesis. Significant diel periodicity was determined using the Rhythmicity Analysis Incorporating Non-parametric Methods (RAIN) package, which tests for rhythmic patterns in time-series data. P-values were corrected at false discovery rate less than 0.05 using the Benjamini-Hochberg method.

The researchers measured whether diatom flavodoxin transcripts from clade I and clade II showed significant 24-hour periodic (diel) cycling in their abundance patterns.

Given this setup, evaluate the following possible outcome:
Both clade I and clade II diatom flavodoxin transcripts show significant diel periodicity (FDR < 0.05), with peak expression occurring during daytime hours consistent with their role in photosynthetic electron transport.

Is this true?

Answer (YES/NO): NO